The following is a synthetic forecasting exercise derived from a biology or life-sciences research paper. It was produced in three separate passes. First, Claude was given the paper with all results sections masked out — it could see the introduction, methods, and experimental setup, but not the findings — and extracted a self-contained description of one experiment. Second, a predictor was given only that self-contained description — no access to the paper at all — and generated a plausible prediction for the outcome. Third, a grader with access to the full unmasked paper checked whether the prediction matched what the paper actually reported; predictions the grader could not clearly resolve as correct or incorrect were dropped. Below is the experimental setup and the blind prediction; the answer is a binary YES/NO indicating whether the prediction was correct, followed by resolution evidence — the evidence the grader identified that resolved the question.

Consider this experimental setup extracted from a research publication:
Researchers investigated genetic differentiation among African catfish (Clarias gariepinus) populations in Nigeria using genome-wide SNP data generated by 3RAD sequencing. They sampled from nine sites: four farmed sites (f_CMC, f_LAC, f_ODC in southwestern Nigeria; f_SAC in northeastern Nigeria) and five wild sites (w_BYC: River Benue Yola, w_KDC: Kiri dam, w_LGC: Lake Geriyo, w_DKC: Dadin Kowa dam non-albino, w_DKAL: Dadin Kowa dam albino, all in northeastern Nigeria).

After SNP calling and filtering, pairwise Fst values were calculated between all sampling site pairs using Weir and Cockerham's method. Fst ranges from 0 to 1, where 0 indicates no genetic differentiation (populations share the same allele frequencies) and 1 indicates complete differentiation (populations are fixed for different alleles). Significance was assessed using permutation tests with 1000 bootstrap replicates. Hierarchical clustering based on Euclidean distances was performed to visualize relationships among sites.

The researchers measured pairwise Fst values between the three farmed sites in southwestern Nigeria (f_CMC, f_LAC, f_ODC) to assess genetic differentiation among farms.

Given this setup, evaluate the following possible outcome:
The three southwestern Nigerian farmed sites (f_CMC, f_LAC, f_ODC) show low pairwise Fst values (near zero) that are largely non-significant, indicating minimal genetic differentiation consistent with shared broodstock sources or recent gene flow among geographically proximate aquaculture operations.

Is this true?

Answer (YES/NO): NO